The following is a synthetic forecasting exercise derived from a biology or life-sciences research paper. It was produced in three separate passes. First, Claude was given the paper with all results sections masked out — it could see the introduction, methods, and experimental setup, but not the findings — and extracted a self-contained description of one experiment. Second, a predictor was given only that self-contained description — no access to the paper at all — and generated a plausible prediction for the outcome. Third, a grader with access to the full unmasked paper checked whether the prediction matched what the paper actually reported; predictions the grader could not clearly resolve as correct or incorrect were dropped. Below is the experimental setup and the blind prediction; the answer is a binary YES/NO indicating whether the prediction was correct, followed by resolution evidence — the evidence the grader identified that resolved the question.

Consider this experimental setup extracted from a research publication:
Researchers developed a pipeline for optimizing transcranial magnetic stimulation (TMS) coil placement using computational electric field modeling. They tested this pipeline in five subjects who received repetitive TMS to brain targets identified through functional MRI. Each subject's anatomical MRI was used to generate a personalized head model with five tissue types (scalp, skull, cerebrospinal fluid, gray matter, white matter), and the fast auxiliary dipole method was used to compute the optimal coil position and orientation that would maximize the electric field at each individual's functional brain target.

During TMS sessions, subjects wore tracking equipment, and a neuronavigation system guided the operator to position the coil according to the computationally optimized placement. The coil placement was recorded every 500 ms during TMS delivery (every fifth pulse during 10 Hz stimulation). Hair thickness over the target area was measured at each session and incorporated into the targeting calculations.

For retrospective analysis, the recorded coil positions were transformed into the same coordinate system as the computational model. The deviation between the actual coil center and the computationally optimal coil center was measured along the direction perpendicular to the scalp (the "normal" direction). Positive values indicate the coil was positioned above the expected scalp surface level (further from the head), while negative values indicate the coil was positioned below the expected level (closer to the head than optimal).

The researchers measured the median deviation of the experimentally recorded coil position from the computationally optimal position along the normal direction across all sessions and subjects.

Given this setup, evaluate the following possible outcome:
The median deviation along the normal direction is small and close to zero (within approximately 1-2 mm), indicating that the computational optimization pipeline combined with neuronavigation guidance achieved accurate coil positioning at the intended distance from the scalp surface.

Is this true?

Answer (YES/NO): YES